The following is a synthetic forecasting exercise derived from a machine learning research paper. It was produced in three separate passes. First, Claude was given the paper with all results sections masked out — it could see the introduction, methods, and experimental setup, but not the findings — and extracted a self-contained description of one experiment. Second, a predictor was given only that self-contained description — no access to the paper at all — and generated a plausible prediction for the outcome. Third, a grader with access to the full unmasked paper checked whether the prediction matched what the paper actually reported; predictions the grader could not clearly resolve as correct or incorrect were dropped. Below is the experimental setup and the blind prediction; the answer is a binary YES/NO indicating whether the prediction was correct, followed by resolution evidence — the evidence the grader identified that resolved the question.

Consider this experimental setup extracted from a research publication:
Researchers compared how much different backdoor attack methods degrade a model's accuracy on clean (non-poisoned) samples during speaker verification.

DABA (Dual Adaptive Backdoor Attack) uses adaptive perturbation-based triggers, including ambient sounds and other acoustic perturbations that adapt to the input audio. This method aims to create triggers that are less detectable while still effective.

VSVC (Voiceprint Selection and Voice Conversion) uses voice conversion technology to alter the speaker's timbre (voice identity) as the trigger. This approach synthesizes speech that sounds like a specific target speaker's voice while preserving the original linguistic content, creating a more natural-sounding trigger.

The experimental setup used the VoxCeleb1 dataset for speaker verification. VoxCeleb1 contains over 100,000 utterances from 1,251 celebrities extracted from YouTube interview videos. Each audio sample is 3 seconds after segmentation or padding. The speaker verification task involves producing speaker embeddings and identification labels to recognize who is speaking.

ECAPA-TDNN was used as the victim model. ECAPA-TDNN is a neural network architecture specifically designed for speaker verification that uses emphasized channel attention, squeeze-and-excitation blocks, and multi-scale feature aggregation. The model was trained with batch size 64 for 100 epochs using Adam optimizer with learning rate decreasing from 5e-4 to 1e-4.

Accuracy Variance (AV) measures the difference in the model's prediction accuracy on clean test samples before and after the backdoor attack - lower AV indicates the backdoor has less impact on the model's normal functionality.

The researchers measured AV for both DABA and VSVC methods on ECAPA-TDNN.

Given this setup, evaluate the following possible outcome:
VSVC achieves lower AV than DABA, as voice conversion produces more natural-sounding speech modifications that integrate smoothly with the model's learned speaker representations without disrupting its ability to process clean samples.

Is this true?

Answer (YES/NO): YES